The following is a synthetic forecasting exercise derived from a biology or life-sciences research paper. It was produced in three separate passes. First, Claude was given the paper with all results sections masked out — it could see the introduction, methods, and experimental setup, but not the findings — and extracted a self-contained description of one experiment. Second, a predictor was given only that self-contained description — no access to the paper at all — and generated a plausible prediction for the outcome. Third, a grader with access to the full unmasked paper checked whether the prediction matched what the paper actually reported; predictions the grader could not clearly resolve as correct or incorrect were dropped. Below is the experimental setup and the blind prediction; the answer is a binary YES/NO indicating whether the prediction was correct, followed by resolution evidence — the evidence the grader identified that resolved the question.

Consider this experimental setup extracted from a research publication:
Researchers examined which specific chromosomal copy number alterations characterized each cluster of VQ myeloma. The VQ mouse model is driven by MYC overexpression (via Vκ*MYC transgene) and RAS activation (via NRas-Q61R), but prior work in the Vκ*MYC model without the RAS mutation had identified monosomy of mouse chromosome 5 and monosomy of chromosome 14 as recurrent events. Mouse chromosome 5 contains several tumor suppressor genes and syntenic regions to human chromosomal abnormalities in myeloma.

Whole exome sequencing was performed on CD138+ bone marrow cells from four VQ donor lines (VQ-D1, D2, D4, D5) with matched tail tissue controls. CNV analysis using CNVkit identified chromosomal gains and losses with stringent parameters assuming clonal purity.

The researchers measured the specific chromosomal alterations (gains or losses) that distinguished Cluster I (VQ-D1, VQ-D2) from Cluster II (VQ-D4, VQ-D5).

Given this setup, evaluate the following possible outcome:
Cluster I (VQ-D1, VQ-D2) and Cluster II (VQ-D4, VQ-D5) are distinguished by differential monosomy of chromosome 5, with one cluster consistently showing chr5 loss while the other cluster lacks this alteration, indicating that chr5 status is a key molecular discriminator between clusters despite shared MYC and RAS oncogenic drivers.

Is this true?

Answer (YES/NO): NO